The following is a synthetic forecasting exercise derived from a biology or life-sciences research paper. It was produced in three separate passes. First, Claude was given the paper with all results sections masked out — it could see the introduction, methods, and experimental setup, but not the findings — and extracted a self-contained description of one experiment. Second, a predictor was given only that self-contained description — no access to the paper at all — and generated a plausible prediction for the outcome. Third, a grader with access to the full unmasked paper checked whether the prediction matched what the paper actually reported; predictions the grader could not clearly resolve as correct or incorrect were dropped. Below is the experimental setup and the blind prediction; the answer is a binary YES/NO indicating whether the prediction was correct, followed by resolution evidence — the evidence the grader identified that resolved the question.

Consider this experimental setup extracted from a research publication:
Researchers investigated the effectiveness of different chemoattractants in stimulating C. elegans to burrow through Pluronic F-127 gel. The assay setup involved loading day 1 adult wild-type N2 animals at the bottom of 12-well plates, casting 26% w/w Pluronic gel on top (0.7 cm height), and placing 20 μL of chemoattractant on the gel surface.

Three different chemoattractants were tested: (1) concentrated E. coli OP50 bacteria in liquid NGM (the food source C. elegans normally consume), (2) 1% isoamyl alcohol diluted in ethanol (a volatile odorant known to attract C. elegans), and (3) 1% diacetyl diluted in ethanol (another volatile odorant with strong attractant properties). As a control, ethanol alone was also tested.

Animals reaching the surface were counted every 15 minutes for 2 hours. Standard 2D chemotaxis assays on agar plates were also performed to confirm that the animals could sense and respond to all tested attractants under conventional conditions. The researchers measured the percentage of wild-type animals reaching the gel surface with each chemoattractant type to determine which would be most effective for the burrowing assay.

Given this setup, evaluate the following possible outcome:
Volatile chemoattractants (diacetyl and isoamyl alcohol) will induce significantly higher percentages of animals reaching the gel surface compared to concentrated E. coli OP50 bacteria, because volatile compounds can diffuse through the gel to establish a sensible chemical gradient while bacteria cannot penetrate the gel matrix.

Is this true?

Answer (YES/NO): NO